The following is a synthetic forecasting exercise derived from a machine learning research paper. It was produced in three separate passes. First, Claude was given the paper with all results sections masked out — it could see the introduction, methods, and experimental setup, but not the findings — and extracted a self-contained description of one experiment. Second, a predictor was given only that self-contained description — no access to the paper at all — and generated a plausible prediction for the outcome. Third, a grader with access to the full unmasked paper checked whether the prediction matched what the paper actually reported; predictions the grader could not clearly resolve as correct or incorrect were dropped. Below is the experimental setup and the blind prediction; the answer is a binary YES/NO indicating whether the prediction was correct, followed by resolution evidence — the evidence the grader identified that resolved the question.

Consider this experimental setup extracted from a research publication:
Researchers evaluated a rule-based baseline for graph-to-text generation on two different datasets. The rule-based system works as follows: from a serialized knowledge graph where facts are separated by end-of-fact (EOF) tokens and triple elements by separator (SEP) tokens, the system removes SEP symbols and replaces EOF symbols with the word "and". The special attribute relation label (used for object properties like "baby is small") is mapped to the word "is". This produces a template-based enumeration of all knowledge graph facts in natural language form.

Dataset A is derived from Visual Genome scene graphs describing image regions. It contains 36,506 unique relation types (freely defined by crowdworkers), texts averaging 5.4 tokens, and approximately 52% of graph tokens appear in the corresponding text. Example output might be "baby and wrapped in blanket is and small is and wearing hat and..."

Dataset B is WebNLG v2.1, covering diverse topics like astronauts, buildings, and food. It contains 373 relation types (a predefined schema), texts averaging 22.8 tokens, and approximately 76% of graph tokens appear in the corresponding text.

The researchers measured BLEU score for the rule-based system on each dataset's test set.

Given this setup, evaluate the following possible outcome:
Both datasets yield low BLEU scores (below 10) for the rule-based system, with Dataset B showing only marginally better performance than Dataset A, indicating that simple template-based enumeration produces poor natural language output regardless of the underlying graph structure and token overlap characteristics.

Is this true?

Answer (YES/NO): NO